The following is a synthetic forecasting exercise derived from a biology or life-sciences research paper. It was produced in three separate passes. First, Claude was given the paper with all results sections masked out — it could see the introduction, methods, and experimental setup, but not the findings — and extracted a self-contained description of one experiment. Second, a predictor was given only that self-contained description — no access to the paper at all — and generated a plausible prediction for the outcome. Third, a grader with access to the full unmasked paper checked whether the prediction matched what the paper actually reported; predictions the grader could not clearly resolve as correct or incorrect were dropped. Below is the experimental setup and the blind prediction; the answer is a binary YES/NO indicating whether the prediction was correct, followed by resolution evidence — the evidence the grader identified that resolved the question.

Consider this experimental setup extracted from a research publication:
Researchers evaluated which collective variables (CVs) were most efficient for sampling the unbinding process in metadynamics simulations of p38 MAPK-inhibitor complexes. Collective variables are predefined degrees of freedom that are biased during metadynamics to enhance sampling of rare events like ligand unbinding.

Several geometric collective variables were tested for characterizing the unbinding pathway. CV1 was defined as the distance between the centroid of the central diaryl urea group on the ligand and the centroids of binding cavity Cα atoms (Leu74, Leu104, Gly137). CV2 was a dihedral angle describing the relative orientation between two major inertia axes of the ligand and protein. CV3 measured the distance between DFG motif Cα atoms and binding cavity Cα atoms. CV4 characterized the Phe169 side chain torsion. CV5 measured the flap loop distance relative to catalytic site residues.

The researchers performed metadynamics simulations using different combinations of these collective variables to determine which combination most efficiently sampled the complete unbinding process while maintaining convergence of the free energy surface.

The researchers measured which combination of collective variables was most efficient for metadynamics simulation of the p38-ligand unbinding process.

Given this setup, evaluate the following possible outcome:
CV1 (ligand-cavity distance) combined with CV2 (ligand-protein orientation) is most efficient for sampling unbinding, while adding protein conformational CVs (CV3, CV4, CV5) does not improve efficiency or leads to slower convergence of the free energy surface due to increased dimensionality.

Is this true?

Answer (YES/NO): NO